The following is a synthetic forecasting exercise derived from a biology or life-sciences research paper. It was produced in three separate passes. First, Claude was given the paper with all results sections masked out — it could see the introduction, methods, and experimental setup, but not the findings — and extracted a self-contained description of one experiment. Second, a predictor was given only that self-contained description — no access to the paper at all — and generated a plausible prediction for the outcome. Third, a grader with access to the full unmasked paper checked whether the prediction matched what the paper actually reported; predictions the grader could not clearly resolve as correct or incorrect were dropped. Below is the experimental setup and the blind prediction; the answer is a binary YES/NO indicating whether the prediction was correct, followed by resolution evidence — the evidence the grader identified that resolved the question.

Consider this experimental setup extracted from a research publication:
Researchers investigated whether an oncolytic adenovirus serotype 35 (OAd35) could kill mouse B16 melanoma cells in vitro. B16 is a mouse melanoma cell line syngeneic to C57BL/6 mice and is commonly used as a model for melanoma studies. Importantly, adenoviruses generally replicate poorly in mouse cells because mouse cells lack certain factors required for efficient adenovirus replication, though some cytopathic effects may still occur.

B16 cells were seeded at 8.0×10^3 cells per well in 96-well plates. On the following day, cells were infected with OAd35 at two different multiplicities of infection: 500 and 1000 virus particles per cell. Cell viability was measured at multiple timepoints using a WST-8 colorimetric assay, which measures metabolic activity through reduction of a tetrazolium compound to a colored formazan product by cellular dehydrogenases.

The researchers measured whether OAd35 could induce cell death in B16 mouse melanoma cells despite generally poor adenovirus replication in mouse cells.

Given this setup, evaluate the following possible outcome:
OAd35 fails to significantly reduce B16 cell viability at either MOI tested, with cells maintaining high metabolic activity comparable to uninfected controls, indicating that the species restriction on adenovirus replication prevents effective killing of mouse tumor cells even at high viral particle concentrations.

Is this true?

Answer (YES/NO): YES